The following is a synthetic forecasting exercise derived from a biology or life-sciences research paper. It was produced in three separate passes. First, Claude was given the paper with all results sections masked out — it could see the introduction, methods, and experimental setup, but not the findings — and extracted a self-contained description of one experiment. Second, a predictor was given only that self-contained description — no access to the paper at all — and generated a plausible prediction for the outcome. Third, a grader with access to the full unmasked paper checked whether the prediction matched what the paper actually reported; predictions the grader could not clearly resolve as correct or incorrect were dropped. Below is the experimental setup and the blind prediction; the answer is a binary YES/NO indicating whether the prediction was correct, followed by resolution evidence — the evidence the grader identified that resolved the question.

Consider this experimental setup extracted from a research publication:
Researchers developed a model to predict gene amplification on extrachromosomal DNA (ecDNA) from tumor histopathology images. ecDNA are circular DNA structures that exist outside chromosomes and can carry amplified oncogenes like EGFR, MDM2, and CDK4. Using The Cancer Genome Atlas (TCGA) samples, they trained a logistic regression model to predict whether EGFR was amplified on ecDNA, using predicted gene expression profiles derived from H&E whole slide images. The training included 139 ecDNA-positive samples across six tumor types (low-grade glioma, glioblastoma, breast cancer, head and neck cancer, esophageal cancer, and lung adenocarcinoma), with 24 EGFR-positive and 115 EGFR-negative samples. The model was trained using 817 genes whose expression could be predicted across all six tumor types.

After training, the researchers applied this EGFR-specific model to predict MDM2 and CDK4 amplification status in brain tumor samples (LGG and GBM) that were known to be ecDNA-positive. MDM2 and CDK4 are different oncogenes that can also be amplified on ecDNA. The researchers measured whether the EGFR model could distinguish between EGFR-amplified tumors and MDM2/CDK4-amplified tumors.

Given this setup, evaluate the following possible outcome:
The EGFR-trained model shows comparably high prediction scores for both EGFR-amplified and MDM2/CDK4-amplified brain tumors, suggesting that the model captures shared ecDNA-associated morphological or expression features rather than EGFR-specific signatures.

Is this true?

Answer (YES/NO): NO